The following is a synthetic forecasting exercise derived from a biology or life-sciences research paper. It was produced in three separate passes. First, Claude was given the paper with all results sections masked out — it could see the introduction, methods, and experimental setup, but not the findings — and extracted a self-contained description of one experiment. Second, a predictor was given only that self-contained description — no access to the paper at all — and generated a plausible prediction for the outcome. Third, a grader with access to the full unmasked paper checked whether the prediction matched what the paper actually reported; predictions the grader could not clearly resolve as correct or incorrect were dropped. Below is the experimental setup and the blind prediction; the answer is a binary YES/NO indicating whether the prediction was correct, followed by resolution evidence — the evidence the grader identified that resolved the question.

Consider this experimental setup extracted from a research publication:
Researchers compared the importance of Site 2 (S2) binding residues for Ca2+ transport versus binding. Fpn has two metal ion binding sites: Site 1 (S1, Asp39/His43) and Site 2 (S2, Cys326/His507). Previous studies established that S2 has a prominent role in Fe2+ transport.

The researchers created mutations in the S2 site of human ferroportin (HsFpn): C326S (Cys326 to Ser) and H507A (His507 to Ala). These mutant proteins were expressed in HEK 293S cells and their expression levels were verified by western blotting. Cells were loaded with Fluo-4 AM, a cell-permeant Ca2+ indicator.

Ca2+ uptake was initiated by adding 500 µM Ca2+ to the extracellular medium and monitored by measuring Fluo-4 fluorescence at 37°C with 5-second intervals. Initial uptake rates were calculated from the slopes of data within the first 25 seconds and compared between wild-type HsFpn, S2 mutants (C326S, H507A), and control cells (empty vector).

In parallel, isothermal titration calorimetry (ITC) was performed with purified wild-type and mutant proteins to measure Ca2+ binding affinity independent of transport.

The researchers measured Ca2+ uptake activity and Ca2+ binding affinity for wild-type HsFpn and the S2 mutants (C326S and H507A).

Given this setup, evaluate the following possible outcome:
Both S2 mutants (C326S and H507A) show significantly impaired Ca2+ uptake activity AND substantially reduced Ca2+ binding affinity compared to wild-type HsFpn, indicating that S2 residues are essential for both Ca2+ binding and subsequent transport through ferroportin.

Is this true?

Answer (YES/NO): NO